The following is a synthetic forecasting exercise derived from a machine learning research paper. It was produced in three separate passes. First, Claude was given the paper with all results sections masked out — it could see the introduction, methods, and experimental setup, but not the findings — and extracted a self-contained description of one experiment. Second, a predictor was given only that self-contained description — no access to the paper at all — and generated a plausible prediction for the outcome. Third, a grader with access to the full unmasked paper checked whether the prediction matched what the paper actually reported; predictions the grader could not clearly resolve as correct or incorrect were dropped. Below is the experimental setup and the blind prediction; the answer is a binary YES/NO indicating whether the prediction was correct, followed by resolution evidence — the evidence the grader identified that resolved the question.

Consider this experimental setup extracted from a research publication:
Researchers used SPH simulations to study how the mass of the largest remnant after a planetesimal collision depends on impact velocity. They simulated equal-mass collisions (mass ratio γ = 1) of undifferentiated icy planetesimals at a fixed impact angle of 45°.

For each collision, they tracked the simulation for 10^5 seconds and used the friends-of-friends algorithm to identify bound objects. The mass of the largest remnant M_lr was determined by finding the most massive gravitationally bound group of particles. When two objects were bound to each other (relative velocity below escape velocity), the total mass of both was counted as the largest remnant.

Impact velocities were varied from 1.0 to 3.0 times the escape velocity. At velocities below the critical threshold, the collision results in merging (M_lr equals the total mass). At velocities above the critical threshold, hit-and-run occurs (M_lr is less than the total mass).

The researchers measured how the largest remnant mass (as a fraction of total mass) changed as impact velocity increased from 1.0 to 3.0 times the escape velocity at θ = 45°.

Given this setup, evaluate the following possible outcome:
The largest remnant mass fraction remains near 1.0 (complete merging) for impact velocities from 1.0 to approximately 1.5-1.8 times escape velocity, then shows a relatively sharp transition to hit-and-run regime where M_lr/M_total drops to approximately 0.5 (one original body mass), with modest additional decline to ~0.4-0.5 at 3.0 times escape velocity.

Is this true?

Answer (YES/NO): NO